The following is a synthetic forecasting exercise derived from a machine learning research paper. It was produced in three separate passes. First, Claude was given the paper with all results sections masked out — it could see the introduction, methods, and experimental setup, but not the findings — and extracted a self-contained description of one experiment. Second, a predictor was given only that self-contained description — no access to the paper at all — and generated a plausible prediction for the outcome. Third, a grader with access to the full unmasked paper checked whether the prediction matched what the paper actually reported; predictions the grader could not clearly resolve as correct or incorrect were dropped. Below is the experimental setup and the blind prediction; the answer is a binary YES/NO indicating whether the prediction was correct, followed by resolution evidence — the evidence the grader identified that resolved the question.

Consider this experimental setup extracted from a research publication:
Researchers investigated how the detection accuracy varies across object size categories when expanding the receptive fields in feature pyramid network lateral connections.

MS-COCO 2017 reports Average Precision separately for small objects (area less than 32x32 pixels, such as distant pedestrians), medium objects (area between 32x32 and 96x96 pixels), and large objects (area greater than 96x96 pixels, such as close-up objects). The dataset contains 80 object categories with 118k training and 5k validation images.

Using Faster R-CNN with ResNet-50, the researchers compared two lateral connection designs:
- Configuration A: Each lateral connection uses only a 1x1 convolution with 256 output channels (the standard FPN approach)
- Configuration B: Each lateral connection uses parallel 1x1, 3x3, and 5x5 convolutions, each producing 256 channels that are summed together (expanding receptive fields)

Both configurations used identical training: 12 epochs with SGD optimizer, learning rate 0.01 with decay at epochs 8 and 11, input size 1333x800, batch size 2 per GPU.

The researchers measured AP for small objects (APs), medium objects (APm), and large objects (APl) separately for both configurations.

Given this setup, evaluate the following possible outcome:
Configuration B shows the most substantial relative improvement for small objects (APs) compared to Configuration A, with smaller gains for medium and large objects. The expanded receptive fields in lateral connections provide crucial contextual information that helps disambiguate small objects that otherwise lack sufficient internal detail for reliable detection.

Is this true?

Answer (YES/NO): NO